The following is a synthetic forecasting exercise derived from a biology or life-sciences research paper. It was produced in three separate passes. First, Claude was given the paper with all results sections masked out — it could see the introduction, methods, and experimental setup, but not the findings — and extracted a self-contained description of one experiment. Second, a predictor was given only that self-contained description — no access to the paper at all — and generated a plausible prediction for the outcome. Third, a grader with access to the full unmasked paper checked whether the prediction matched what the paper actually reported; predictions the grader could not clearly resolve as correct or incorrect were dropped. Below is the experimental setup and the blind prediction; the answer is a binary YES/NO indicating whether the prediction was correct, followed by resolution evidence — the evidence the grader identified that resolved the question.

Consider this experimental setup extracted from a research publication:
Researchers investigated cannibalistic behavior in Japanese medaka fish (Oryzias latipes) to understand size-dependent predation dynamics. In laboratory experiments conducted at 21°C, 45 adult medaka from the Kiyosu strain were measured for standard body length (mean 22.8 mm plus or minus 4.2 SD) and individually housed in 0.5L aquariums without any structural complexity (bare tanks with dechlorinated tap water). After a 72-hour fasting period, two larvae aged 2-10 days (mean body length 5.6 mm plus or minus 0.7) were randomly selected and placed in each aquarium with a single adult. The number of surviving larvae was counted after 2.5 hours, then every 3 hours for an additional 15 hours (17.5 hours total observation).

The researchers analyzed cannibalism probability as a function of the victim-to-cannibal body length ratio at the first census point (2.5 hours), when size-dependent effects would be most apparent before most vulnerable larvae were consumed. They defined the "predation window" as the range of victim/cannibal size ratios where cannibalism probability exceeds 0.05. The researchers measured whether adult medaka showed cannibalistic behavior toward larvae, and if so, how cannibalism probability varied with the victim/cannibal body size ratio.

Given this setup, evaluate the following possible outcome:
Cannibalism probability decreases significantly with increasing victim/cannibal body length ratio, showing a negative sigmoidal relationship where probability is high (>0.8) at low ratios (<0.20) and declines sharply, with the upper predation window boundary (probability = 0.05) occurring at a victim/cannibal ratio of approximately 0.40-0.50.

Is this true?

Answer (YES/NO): NO